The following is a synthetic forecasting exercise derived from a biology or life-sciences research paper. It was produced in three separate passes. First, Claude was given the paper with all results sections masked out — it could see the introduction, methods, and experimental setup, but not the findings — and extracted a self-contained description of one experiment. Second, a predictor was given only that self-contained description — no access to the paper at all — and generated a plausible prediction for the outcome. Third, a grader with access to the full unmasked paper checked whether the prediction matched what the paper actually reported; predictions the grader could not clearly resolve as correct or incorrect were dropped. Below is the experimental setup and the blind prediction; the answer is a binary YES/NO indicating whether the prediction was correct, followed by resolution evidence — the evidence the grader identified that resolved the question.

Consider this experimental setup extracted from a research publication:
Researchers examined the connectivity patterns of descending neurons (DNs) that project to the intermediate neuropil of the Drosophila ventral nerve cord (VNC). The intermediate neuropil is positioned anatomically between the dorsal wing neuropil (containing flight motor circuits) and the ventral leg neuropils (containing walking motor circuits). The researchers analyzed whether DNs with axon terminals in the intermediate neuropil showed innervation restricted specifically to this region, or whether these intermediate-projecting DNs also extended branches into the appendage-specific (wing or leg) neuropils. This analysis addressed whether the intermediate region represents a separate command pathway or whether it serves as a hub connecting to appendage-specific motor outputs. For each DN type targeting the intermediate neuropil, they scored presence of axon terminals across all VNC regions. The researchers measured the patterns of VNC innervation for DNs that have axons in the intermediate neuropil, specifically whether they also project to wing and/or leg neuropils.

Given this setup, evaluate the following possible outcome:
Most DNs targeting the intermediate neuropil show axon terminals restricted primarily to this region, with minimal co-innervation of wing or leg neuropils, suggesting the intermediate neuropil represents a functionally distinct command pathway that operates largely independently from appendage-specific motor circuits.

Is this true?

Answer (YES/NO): NO